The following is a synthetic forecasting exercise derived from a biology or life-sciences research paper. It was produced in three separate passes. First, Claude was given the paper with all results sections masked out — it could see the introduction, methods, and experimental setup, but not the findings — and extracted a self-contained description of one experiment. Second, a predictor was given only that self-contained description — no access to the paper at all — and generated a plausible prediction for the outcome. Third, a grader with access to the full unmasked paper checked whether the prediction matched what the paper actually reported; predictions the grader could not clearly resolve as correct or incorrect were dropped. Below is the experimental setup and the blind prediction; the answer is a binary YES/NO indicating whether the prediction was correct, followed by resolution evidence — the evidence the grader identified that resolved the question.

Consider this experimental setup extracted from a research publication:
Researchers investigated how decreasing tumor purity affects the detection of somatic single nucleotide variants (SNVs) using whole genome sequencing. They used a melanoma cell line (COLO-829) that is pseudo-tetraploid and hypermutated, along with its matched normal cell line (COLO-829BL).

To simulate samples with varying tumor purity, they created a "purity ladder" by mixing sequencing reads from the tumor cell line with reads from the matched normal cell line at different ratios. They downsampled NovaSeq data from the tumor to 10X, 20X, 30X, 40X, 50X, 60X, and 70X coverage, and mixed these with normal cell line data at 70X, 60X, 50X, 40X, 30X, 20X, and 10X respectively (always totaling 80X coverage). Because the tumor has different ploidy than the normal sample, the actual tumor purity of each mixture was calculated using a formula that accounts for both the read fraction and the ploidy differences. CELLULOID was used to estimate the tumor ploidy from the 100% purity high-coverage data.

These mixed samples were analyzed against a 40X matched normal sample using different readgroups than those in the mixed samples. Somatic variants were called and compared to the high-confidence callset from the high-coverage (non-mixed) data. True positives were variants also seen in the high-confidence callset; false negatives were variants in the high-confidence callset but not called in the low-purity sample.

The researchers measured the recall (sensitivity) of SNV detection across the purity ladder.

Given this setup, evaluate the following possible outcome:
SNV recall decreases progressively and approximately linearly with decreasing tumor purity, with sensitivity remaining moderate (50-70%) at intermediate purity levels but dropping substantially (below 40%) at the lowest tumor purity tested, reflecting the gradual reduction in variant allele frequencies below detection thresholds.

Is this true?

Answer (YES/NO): NO